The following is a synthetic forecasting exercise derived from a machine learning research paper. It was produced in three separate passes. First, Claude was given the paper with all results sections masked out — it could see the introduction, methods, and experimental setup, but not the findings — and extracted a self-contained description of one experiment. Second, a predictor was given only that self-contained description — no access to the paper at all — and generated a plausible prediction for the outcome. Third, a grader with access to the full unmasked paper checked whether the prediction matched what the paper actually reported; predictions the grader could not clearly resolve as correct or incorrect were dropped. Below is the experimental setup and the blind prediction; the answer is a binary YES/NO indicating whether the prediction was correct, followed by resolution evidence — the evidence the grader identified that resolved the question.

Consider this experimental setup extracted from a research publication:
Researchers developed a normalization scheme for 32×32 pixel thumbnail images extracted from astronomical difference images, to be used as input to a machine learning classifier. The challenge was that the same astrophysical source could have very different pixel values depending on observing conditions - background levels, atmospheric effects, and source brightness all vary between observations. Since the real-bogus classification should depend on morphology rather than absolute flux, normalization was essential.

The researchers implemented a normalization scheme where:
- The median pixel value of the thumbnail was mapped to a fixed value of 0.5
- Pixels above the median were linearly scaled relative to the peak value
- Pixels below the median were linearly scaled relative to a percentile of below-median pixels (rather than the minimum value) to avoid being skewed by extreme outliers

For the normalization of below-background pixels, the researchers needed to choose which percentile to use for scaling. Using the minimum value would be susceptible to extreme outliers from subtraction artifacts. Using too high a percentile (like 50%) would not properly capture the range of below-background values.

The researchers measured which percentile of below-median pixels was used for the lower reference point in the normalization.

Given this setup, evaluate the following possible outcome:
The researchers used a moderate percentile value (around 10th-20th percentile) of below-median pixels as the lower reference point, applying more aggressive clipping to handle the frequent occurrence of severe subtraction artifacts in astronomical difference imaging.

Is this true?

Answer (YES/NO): NO